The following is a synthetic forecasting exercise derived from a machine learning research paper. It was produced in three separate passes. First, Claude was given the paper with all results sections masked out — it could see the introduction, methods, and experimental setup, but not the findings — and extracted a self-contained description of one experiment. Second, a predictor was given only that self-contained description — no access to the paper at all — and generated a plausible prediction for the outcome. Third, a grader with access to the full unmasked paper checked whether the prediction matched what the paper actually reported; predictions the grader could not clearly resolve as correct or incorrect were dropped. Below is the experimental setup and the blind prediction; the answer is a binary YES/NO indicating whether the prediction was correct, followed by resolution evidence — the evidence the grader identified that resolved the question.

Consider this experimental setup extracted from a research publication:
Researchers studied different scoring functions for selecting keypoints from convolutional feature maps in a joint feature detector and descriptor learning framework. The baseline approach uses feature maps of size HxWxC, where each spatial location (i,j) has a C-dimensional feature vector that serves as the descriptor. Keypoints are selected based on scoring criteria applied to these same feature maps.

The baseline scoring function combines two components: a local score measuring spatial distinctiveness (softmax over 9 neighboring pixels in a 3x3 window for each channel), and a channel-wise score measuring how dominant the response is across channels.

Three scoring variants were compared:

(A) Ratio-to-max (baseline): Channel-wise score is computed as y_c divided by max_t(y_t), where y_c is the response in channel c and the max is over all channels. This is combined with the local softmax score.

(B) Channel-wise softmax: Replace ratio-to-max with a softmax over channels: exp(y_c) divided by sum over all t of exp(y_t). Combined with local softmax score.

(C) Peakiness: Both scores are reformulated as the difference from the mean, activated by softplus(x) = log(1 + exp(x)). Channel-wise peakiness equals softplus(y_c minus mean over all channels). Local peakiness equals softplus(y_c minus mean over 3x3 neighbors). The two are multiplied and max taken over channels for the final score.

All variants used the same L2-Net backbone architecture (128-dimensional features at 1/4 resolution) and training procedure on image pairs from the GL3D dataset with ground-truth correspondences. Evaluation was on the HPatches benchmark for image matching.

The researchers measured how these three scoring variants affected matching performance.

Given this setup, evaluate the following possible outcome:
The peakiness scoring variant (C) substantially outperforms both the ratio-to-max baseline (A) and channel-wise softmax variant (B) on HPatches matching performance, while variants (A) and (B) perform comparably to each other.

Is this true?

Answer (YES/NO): NO